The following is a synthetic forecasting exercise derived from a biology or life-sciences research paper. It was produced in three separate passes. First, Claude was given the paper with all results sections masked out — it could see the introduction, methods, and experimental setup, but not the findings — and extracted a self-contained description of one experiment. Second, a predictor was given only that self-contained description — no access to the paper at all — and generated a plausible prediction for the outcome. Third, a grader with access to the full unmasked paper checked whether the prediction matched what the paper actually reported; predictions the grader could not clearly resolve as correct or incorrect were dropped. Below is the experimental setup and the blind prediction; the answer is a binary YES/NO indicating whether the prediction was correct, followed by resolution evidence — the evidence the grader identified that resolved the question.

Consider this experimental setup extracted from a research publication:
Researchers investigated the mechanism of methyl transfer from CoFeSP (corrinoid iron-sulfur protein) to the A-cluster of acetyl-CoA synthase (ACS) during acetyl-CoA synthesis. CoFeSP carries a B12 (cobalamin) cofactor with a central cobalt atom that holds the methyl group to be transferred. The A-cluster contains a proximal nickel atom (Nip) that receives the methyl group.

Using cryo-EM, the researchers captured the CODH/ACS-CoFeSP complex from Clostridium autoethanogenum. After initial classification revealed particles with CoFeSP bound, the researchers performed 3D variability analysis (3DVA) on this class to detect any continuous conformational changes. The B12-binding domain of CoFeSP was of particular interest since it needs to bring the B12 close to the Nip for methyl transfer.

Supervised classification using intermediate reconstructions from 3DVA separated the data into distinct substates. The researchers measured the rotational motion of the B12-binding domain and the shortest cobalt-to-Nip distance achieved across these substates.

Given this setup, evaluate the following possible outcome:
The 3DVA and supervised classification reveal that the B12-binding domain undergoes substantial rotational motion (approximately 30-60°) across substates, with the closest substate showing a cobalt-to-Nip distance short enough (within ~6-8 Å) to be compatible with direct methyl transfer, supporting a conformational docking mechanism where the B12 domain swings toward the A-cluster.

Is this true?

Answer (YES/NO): YES